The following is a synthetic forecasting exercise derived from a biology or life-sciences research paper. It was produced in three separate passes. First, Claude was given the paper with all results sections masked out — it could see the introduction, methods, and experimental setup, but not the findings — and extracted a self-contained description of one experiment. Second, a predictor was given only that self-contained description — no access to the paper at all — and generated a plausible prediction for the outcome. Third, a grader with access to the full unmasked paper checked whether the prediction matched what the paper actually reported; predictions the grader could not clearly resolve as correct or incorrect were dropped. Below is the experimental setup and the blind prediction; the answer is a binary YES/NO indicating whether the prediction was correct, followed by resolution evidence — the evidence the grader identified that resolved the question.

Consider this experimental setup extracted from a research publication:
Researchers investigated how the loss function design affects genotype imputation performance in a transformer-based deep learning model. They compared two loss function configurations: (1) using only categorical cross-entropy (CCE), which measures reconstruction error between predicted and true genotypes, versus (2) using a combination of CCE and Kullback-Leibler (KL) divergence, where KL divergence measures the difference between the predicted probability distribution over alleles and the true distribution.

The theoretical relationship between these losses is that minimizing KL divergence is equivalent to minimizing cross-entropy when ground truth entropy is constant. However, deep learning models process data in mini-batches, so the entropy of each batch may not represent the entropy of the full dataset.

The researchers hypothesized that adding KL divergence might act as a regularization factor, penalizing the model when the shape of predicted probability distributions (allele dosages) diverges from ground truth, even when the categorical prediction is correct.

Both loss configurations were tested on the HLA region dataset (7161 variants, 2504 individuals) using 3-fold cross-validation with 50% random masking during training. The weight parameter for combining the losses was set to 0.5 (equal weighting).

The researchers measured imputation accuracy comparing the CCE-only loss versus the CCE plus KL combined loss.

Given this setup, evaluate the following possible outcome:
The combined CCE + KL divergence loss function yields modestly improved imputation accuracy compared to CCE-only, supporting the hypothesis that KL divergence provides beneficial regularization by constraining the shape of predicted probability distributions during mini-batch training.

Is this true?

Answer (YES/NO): YES